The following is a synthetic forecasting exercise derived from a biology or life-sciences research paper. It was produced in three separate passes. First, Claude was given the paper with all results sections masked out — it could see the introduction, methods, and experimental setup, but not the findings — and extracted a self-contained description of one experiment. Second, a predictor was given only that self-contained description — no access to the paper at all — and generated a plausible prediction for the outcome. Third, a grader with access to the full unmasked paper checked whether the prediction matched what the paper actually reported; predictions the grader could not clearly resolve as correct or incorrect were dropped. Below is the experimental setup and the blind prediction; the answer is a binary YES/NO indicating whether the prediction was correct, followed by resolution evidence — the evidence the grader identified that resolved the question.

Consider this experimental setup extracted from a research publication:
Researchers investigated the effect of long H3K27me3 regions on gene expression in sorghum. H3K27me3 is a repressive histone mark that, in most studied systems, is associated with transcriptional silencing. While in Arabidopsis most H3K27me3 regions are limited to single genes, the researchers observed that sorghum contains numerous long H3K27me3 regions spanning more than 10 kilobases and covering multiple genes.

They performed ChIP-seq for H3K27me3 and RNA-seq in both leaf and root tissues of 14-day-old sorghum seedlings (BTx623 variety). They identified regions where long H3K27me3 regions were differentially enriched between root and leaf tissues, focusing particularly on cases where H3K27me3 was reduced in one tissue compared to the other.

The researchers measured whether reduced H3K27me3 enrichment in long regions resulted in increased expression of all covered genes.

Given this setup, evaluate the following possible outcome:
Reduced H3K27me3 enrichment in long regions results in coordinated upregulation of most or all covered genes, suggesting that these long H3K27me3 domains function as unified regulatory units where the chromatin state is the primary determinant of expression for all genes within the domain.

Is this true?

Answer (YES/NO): NO